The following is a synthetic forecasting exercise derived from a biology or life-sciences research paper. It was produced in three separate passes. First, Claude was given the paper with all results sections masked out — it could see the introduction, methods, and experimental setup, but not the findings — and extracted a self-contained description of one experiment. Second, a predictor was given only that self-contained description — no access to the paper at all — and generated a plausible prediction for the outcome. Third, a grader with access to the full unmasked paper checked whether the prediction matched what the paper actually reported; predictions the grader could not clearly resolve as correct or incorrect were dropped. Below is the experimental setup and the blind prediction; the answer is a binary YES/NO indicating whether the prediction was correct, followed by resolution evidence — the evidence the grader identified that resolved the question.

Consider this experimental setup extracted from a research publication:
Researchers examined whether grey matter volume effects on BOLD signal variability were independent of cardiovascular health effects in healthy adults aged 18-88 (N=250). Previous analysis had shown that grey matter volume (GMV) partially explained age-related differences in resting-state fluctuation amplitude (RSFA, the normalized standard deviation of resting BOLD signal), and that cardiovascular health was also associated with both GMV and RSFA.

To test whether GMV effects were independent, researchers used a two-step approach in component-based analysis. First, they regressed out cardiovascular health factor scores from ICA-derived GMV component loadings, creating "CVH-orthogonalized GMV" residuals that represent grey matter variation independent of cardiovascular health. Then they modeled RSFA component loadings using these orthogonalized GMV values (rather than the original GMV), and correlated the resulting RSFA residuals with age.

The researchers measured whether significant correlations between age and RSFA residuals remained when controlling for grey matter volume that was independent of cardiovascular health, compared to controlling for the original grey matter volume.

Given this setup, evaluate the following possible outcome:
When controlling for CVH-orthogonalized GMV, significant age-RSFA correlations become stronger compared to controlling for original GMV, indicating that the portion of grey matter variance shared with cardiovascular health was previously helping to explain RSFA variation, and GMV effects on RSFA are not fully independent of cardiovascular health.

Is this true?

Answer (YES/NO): YES